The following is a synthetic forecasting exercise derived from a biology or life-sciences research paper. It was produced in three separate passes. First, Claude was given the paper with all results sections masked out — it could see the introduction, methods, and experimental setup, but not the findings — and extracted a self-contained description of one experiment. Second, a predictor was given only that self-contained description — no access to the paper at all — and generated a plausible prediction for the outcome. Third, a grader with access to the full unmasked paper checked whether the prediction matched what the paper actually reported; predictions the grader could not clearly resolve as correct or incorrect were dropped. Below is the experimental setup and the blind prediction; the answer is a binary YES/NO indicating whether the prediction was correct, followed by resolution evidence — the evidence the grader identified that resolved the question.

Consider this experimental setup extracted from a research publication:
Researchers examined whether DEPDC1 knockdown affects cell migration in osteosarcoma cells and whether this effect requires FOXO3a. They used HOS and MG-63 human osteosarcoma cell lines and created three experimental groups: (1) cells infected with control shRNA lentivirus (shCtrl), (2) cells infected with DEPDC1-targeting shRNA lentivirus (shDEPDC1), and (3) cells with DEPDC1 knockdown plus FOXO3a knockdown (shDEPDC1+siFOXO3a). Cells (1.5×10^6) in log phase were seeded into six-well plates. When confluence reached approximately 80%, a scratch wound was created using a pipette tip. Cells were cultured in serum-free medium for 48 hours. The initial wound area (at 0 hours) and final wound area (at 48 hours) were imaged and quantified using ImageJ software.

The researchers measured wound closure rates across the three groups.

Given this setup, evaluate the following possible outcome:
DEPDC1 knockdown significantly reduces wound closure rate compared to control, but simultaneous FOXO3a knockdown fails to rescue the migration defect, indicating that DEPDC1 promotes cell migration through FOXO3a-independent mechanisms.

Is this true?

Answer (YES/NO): NO